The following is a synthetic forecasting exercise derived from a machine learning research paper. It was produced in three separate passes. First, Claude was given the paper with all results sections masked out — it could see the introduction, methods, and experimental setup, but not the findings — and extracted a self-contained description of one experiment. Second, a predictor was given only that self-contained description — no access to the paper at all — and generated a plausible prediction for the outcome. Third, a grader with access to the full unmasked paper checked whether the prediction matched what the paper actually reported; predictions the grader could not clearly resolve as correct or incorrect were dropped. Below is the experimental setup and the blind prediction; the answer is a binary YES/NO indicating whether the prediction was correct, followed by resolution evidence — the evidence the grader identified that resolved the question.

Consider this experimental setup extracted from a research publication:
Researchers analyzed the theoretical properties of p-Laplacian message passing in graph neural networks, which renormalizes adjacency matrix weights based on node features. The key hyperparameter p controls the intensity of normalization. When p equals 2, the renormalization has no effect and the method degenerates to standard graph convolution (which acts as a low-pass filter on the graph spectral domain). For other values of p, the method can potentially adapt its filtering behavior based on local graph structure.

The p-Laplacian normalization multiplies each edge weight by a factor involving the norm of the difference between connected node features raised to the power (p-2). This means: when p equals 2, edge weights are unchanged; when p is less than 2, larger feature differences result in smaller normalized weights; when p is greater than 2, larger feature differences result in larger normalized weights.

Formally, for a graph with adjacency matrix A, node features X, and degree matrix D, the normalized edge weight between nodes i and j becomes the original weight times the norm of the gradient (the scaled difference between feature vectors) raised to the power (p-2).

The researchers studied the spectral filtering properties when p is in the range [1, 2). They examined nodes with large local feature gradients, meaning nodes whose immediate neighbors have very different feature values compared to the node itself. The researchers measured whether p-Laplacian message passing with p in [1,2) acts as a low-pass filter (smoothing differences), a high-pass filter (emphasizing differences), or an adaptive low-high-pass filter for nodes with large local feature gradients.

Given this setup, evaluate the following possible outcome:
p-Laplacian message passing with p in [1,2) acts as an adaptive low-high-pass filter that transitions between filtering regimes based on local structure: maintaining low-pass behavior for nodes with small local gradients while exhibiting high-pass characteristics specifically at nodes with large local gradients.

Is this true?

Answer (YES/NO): NO